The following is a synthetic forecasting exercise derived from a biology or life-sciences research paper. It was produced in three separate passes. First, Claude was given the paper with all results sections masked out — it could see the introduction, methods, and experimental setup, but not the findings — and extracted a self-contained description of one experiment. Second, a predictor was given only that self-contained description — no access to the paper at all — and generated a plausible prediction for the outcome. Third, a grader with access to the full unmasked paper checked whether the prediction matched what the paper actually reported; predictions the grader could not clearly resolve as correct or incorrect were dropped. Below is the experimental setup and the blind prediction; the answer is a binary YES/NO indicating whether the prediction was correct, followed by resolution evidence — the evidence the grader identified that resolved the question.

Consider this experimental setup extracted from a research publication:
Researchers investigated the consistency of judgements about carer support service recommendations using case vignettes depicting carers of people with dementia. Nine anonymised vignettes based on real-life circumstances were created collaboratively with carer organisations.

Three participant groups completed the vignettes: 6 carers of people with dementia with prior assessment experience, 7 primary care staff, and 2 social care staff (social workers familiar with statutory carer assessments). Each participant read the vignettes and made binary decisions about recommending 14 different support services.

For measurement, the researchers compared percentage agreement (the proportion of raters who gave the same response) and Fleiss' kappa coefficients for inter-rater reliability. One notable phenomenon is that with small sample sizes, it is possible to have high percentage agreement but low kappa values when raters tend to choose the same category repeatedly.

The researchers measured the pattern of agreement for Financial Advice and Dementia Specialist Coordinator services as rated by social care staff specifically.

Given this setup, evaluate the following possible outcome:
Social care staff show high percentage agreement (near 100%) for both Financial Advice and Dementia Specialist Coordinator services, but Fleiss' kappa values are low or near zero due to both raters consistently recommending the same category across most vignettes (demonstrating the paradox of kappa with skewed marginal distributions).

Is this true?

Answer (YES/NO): YES